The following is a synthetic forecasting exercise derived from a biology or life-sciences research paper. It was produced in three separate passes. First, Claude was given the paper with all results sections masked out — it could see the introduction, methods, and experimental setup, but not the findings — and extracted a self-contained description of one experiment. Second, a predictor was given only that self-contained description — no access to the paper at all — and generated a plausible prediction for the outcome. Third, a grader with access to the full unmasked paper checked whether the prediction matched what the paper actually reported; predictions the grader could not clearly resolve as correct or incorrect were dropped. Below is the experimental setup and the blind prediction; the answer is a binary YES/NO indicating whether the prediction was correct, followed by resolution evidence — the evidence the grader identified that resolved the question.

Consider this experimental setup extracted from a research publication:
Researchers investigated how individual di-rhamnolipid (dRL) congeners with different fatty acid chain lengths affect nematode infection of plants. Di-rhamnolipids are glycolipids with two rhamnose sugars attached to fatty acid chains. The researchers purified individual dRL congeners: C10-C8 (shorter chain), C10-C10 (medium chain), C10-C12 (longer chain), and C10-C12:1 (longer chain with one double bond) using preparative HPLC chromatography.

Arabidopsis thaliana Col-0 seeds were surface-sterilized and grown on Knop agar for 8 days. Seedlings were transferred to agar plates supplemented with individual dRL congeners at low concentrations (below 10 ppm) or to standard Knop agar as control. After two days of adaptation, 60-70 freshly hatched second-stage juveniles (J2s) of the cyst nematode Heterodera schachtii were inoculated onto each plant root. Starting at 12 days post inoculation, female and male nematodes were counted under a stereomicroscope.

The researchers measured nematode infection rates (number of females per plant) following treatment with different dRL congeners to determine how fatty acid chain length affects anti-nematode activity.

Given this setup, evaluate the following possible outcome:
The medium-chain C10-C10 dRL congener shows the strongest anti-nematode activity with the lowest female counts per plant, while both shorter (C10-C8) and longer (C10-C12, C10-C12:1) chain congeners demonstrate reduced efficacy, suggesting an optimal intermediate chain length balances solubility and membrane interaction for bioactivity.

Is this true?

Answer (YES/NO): NO